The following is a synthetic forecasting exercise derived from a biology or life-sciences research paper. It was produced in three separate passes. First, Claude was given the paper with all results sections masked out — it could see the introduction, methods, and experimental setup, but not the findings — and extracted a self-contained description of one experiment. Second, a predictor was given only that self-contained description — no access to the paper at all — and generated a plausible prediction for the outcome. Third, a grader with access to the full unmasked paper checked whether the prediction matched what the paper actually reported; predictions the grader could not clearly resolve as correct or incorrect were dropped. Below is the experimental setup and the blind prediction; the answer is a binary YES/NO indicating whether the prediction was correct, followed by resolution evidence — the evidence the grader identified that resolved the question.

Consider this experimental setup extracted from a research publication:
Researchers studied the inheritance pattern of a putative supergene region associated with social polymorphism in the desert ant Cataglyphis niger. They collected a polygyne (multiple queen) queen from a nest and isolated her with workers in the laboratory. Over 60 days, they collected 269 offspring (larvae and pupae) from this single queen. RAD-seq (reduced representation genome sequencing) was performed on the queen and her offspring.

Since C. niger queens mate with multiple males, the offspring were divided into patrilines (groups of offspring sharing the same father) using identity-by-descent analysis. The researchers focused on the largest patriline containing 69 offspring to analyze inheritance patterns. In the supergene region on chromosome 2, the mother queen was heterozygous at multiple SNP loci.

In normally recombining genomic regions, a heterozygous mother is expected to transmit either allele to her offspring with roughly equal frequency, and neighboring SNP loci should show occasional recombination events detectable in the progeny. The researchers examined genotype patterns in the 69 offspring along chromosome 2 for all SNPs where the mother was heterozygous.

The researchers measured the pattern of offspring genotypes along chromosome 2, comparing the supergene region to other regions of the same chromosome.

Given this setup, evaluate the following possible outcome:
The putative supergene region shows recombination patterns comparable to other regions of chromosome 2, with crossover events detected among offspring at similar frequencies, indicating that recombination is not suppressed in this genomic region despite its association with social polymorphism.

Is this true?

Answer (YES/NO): NO